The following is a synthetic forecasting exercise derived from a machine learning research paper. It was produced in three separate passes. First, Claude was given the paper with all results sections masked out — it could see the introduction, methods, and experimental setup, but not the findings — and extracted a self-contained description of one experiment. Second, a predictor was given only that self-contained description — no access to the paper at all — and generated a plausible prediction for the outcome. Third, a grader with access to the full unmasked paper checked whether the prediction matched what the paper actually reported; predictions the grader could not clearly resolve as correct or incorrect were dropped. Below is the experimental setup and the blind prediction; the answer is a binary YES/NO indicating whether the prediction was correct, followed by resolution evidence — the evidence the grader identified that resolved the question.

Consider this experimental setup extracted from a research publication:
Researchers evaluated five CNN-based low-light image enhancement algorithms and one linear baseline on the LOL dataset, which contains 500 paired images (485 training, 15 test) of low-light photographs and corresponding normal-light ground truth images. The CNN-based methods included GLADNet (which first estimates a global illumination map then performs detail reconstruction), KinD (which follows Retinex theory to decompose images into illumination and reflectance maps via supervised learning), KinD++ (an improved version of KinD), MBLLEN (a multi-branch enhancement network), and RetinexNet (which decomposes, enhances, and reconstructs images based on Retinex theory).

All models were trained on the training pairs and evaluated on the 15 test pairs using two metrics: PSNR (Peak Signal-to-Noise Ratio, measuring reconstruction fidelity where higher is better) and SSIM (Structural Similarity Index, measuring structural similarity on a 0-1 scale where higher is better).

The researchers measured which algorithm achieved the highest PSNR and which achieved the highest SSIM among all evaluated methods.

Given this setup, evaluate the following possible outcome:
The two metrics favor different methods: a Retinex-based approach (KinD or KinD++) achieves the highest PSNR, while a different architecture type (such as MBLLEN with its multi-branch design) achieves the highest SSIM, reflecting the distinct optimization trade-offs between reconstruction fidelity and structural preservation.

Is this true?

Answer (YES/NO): NO